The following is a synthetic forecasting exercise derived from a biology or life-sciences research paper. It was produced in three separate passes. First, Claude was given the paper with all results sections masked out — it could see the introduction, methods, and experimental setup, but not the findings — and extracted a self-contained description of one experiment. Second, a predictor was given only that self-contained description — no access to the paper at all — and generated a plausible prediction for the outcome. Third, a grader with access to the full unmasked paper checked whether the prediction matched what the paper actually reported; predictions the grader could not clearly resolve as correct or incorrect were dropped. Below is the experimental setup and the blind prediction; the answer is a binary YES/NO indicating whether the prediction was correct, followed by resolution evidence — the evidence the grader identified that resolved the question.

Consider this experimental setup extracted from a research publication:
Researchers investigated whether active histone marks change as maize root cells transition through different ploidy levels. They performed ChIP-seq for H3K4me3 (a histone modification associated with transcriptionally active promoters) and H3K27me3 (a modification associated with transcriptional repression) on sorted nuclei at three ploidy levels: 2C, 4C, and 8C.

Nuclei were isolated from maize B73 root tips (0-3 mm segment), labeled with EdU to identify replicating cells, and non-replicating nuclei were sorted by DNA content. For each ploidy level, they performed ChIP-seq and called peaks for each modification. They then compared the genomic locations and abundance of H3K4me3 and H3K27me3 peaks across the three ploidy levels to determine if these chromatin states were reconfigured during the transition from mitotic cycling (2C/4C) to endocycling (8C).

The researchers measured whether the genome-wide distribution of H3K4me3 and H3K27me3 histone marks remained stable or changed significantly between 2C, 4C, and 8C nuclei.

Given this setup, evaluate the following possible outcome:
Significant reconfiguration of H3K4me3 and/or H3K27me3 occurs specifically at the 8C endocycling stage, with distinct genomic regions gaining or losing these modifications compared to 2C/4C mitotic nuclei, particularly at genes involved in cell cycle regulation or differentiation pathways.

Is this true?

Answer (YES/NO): NO